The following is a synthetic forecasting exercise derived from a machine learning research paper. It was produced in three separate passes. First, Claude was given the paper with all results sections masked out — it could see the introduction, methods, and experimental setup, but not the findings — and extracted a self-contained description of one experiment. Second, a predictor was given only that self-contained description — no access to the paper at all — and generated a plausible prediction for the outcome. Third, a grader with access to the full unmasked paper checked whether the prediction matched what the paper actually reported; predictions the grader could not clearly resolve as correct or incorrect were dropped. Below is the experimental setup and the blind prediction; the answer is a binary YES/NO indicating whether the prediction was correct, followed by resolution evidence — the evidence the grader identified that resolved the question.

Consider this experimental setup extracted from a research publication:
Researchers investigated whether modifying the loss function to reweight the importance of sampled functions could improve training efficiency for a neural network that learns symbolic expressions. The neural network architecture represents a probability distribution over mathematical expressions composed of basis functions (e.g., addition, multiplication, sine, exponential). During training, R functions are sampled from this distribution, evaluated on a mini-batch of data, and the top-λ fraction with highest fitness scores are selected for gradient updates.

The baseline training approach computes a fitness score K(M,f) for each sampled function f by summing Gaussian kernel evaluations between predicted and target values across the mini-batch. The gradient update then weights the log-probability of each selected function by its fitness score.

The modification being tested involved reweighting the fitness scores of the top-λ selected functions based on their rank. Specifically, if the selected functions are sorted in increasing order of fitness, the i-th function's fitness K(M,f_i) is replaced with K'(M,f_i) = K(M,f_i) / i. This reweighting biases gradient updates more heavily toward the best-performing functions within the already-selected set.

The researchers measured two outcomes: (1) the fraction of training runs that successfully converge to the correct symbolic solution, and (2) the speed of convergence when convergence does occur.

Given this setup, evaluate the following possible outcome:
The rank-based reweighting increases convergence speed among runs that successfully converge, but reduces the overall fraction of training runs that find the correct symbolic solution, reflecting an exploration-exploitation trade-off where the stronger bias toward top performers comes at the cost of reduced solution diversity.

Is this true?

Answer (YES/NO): NO